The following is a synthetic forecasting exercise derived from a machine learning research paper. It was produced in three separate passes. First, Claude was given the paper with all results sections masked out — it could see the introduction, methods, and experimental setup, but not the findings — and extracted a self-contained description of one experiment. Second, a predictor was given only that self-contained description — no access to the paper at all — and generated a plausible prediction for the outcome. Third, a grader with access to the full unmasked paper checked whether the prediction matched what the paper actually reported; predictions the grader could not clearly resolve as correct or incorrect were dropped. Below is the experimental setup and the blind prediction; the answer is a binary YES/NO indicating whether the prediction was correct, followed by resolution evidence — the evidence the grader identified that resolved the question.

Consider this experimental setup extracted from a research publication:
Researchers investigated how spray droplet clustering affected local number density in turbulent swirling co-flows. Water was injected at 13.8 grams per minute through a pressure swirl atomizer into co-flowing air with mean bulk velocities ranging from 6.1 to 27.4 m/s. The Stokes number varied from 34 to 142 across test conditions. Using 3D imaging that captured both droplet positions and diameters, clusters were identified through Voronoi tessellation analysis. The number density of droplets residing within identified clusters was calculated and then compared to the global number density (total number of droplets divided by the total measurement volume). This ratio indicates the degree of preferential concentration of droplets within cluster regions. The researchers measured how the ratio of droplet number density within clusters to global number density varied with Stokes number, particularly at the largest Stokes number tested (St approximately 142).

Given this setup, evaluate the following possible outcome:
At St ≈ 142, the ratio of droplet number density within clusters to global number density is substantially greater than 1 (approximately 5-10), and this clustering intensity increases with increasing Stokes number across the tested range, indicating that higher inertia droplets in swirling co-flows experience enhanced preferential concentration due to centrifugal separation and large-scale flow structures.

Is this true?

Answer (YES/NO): YES